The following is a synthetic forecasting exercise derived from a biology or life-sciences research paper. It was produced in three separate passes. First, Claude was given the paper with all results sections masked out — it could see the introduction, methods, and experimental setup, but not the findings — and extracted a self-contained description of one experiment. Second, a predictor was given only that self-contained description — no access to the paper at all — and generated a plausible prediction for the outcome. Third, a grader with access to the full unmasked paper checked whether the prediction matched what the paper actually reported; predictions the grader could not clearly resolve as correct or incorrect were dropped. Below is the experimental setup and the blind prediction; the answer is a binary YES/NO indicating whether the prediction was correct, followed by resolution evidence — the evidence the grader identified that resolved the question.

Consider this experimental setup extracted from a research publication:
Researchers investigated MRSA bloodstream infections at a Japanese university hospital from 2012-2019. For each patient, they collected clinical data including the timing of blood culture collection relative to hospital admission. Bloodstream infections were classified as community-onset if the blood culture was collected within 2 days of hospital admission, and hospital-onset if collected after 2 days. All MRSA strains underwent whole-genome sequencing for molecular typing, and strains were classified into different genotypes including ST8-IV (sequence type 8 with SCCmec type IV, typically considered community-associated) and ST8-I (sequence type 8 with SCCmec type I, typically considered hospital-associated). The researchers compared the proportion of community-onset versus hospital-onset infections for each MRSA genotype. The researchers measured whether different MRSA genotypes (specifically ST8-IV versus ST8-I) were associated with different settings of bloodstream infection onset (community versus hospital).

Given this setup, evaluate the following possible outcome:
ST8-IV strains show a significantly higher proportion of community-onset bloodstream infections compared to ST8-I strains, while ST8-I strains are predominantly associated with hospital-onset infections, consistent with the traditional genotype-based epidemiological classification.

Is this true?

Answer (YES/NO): NO